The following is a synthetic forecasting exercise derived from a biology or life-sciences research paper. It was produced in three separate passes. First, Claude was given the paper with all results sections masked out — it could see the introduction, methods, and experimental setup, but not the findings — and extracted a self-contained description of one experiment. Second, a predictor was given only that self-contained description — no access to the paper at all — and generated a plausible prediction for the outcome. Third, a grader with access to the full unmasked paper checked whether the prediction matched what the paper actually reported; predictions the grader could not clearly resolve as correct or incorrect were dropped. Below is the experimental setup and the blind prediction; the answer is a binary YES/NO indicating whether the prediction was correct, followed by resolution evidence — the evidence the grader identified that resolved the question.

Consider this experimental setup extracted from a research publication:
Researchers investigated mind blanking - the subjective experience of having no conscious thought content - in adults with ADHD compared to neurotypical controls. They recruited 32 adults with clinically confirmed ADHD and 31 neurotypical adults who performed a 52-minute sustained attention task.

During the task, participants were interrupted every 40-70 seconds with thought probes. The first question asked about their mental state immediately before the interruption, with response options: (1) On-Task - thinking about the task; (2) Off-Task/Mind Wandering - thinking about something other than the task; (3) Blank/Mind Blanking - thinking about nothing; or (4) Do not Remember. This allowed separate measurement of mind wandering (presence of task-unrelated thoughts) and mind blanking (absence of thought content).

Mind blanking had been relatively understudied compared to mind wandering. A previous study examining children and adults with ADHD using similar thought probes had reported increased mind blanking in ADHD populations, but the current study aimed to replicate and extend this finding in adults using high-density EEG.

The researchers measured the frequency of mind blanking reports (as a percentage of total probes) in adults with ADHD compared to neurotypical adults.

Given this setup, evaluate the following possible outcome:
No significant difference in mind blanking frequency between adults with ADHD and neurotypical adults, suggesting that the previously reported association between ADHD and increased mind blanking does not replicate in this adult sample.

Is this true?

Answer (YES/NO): NO